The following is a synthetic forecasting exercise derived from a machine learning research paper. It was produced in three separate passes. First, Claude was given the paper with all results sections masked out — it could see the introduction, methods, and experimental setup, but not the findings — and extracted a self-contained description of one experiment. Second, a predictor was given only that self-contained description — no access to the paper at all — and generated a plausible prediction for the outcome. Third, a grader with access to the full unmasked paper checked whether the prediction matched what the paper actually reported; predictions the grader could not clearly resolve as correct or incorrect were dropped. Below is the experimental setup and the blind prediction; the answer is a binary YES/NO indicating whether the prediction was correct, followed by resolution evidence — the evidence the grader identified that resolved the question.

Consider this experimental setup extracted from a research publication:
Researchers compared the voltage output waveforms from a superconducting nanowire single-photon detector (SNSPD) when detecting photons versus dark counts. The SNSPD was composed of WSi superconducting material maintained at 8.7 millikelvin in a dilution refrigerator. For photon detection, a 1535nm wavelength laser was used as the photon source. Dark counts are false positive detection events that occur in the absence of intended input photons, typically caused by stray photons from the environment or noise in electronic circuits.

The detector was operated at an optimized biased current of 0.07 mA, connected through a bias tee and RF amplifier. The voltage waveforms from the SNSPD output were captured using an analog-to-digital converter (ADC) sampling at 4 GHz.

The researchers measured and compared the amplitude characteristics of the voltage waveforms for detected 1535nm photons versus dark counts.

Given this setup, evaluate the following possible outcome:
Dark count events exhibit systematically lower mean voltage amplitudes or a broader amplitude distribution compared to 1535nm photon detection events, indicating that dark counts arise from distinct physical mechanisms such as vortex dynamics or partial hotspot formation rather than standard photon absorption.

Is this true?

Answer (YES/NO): NO